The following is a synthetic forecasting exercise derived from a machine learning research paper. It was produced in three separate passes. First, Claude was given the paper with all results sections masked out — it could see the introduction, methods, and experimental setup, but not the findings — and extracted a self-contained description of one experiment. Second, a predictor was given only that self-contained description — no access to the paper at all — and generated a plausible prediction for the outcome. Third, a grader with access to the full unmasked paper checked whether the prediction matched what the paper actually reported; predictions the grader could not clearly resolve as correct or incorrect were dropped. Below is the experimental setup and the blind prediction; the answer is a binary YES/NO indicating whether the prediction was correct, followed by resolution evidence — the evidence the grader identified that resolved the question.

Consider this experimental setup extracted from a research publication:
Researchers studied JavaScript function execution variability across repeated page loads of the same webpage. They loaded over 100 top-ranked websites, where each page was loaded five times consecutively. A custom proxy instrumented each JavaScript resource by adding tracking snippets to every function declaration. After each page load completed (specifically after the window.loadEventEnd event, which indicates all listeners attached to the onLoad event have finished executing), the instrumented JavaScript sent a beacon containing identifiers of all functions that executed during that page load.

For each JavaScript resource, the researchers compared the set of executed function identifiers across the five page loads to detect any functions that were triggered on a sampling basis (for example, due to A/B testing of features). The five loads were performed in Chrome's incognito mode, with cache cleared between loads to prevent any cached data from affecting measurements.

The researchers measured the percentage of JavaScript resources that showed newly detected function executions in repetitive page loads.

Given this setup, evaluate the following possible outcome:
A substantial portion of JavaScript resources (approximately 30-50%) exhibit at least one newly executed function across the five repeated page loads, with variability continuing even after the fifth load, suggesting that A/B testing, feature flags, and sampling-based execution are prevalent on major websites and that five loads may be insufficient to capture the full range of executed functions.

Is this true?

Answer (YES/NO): NO